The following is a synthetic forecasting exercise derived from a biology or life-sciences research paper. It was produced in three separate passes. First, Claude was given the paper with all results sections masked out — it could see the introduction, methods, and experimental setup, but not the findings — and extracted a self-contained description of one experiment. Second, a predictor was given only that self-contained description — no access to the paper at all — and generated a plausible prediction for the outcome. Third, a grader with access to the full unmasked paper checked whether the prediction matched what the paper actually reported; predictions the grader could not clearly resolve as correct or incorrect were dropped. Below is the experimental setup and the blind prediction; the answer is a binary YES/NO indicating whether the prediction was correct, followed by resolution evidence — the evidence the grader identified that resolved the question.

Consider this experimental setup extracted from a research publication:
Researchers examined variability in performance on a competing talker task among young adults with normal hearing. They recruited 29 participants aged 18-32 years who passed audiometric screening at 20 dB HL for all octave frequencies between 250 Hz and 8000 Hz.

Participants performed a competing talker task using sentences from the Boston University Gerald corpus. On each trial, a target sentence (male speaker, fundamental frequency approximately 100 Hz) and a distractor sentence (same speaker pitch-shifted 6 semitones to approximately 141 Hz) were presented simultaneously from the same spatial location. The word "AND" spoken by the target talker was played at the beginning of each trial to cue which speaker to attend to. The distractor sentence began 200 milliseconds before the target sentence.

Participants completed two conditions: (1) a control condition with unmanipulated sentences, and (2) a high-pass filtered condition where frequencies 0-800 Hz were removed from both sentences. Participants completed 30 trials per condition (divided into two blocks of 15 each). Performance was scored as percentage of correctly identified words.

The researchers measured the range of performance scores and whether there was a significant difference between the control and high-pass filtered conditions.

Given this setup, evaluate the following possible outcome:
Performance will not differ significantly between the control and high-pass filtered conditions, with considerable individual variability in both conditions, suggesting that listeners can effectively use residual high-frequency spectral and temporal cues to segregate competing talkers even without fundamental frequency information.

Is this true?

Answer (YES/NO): YES